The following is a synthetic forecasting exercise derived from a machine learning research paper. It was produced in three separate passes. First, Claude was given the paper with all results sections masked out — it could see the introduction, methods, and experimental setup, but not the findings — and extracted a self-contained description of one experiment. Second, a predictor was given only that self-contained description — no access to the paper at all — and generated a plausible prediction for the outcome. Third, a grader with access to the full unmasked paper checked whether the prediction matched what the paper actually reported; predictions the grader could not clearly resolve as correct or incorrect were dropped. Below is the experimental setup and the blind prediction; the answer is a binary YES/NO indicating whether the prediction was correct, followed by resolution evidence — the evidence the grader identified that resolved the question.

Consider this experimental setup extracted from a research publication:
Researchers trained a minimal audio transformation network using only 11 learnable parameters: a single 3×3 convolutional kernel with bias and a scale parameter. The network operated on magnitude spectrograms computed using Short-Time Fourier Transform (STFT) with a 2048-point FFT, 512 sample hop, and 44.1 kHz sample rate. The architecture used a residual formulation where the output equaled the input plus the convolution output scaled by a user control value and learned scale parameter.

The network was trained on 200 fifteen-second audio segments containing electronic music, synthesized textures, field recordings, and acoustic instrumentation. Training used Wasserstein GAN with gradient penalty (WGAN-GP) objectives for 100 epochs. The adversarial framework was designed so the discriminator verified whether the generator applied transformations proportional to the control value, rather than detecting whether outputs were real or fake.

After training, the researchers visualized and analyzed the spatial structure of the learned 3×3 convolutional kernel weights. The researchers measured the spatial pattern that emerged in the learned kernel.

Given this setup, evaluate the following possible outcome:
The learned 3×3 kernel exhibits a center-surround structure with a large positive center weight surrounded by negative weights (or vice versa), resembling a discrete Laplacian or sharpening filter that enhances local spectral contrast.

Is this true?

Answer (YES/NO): NO